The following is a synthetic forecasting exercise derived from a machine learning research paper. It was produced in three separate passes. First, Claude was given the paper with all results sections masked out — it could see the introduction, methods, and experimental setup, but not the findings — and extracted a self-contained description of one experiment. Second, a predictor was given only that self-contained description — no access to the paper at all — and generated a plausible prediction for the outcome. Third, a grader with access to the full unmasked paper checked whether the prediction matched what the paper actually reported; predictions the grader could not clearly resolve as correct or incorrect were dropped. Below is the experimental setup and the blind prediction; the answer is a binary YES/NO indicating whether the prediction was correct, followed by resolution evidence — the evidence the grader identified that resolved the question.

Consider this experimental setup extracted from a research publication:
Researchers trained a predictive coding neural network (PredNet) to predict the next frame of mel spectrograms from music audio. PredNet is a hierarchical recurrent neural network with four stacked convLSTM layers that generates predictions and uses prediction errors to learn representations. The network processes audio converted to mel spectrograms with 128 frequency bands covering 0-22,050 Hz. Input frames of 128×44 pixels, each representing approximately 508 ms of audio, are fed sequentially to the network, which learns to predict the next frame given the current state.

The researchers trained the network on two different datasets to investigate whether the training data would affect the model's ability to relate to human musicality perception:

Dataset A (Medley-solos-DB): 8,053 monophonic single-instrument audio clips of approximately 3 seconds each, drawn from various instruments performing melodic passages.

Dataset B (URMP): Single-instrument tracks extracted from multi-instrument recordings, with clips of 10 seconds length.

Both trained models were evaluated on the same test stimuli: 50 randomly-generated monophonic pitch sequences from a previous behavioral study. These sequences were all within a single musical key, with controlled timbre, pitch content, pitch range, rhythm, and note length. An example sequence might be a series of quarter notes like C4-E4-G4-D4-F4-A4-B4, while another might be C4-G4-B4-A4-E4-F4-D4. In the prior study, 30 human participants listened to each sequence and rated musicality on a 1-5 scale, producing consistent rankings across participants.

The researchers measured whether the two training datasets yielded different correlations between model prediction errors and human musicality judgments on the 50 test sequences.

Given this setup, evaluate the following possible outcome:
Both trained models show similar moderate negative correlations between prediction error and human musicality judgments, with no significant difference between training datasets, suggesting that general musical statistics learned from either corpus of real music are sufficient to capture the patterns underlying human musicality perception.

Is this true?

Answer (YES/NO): YES